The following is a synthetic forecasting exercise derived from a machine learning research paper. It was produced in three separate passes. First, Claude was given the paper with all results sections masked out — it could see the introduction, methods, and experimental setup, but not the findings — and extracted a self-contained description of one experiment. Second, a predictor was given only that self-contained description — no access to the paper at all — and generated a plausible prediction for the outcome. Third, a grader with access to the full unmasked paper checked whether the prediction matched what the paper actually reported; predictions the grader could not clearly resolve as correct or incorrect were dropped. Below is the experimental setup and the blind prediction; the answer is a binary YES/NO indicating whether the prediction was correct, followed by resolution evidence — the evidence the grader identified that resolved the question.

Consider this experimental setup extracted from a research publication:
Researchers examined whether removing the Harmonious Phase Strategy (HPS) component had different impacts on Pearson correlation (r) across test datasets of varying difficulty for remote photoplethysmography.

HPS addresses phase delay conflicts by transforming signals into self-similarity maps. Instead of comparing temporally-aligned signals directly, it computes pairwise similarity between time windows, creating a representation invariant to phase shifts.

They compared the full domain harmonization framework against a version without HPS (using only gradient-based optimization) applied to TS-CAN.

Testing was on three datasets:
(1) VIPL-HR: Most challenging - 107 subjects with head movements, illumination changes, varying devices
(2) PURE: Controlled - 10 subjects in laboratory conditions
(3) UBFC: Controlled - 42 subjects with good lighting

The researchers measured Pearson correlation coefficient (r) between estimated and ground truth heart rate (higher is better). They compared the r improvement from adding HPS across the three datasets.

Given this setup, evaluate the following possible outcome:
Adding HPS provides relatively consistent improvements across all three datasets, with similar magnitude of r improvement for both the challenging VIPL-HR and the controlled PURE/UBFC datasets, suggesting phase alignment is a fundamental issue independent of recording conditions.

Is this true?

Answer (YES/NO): NO